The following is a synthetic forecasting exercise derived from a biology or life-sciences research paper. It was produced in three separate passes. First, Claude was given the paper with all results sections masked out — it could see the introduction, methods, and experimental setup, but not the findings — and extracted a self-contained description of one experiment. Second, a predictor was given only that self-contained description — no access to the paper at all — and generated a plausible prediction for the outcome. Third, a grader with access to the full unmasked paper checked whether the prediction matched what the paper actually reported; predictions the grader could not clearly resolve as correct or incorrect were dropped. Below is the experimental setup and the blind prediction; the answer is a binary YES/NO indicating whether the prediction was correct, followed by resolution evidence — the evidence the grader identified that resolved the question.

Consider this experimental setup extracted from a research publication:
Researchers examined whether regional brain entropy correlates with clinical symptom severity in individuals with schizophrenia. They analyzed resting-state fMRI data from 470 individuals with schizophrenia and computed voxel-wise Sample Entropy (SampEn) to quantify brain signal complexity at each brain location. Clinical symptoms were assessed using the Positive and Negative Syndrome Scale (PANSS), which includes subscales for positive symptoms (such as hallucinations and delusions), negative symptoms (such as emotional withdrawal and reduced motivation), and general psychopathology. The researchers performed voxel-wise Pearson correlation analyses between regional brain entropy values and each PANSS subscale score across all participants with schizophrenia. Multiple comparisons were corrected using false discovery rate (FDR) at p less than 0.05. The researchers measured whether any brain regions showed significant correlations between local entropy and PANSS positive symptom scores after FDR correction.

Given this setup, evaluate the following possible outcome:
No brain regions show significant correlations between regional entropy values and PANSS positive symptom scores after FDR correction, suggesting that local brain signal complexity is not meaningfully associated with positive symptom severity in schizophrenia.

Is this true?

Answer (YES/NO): NO